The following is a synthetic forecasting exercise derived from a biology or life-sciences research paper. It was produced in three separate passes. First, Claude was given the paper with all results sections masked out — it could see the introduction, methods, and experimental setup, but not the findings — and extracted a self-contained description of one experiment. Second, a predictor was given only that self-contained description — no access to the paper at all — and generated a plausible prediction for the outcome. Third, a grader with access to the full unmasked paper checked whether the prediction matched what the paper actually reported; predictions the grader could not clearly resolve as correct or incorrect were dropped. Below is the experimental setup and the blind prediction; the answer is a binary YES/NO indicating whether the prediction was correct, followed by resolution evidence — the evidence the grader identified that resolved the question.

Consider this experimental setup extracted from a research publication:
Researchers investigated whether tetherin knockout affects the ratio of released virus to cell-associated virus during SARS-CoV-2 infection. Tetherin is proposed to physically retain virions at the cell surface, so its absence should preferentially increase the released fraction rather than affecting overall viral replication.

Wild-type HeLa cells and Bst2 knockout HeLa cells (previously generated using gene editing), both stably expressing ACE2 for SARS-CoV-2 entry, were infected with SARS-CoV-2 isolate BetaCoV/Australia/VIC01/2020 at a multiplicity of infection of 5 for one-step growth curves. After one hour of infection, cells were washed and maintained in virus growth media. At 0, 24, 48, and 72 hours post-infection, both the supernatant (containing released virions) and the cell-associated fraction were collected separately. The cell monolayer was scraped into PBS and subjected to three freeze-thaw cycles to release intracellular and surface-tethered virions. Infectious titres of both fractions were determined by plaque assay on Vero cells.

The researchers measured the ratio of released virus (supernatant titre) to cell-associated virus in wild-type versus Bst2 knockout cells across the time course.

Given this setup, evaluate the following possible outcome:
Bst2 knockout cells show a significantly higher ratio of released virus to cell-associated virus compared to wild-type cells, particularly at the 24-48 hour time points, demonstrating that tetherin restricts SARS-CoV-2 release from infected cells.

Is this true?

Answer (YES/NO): YES